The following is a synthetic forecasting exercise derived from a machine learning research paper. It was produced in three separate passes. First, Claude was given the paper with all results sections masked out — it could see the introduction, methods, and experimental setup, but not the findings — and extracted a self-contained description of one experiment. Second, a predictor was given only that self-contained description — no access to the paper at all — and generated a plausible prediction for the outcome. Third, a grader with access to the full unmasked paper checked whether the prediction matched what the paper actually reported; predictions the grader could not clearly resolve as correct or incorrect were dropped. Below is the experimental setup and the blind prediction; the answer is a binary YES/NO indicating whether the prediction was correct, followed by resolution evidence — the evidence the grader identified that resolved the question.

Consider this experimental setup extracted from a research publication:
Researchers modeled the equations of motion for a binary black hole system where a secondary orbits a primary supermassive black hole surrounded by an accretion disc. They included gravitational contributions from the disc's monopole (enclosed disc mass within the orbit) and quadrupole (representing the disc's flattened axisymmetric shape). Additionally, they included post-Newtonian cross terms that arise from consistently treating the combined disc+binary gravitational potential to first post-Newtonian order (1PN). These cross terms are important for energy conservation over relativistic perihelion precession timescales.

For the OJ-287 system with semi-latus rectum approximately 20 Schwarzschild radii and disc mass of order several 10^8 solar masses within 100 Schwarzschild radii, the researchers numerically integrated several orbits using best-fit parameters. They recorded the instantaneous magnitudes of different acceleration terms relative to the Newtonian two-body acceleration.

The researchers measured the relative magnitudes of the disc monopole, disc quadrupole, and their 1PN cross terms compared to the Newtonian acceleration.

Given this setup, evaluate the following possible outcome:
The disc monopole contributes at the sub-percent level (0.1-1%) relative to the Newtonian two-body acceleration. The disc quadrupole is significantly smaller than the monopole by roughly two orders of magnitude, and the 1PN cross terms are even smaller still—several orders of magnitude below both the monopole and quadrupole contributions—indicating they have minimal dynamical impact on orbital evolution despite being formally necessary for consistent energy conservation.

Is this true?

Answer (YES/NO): NO